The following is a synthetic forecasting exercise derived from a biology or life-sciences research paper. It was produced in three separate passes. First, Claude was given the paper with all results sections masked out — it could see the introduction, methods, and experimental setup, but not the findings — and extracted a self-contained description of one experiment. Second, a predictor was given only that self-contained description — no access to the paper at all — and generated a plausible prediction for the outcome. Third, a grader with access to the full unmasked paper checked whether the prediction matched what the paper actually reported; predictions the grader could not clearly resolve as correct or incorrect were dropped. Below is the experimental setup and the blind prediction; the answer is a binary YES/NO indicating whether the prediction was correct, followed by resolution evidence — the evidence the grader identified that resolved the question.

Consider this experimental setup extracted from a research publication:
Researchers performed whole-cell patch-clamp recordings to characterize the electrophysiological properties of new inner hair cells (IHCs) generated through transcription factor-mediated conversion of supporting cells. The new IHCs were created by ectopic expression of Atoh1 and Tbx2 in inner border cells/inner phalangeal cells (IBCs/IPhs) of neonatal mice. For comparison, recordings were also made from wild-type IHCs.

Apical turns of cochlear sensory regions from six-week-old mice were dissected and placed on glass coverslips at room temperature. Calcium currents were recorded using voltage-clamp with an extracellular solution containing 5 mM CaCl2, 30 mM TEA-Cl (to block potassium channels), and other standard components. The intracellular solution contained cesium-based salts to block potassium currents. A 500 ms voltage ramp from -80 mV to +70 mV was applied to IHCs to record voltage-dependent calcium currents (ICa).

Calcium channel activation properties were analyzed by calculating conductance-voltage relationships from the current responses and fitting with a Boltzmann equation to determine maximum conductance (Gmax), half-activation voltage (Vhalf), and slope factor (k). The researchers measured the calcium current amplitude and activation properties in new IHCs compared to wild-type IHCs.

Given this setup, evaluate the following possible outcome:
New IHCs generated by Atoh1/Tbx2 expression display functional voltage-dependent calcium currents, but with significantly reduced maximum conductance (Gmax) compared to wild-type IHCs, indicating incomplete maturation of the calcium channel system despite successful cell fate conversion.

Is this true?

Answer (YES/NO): NO